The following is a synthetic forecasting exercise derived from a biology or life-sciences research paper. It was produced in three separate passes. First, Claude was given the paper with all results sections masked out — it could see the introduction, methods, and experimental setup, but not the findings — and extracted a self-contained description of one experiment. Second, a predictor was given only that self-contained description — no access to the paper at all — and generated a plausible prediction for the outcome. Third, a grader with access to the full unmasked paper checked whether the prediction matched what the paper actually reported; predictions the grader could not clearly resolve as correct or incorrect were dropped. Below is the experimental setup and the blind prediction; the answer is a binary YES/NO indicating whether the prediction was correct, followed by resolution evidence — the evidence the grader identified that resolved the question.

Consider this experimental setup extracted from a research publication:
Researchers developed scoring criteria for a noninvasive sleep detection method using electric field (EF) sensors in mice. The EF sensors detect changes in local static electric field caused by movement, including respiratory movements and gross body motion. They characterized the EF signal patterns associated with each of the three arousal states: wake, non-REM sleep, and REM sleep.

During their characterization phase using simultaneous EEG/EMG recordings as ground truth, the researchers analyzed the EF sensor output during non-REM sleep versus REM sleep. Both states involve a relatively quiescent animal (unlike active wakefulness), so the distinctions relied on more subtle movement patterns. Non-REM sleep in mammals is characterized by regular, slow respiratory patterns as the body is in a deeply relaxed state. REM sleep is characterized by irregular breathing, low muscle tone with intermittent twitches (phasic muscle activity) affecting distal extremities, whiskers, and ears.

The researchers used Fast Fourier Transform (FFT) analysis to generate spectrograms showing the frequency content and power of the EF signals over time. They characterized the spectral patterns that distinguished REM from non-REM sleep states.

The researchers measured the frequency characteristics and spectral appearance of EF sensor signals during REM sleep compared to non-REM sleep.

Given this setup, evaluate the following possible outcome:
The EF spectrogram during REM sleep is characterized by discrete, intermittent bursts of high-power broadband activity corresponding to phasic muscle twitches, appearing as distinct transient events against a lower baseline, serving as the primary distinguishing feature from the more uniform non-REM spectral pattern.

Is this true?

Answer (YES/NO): NO